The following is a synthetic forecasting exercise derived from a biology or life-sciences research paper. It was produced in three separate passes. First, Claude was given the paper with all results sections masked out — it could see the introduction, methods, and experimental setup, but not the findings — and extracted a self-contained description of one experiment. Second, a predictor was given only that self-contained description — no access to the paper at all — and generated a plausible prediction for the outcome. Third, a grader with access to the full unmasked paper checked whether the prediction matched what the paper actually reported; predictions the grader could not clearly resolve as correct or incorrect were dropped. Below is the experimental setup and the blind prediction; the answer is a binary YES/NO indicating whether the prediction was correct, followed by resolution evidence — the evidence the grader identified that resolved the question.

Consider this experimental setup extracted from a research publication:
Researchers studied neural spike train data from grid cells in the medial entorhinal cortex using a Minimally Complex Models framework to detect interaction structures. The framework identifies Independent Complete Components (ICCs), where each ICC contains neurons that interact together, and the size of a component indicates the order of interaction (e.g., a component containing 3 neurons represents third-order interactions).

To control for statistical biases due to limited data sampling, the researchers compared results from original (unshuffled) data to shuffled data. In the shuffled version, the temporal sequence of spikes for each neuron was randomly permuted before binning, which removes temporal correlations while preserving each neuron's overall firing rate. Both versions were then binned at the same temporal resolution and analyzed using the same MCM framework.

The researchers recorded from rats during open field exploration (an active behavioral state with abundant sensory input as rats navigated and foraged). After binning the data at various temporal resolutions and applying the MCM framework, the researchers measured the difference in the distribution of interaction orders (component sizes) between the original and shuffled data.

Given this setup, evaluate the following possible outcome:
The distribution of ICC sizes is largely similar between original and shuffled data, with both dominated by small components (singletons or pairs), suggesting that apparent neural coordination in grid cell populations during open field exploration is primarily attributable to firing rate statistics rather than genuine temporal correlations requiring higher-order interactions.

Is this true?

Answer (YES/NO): NO